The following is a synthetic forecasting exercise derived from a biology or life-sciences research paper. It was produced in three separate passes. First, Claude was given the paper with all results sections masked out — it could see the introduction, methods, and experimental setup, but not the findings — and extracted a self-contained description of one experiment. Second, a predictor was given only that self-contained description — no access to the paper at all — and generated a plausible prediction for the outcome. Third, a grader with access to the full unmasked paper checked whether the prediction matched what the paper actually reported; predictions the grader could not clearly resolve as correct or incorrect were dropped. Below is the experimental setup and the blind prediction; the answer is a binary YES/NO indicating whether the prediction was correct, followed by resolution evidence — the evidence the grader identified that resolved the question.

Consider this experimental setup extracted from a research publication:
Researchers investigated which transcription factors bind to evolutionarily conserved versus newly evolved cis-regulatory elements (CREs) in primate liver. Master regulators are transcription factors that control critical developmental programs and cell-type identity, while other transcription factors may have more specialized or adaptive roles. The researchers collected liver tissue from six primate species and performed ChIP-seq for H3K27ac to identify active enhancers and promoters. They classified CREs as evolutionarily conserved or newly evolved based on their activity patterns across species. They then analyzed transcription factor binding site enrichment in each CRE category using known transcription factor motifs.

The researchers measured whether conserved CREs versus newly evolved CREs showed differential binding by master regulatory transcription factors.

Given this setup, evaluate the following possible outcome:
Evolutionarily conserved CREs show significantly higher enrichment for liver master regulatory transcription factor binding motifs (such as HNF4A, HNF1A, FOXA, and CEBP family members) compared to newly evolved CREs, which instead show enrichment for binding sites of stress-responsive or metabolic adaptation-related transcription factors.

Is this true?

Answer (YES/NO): NO